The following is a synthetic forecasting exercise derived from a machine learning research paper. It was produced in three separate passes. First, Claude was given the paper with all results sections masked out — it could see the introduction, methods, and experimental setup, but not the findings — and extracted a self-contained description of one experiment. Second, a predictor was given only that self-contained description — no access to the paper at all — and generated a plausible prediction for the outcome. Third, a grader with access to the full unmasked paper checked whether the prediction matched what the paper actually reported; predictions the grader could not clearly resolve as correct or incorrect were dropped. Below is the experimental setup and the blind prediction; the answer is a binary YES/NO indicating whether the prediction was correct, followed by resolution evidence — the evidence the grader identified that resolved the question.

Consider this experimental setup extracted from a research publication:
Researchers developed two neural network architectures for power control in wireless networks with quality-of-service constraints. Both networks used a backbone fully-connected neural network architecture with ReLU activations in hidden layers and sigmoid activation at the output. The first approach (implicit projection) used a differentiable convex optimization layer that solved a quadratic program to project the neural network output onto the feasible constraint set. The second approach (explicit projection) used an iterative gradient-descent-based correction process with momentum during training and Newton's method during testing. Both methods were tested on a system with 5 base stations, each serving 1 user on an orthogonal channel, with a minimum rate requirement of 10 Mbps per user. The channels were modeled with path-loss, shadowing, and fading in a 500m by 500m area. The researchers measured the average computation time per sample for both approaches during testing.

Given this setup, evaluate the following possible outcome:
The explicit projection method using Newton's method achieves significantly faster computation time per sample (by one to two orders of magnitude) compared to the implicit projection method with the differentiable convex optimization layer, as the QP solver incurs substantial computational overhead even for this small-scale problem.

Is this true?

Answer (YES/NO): NO